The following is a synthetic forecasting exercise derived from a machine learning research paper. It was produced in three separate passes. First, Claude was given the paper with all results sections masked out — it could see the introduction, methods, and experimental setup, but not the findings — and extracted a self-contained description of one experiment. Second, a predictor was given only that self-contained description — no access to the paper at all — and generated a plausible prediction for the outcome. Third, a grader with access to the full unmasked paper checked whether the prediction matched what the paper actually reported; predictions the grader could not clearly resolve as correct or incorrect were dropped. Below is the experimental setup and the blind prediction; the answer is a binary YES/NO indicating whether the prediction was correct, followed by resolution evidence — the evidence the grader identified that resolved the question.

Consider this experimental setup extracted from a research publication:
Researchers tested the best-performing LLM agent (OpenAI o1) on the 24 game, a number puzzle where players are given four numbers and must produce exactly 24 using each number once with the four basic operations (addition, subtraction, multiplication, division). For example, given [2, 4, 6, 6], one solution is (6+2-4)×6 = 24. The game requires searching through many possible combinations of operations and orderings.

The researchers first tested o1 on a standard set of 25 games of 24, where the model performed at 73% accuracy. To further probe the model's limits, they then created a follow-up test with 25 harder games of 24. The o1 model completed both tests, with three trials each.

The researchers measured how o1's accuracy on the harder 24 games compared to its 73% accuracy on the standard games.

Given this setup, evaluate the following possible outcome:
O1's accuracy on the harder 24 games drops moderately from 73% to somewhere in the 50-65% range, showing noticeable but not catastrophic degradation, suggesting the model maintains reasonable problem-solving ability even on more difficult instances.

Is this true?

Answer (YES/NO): NO